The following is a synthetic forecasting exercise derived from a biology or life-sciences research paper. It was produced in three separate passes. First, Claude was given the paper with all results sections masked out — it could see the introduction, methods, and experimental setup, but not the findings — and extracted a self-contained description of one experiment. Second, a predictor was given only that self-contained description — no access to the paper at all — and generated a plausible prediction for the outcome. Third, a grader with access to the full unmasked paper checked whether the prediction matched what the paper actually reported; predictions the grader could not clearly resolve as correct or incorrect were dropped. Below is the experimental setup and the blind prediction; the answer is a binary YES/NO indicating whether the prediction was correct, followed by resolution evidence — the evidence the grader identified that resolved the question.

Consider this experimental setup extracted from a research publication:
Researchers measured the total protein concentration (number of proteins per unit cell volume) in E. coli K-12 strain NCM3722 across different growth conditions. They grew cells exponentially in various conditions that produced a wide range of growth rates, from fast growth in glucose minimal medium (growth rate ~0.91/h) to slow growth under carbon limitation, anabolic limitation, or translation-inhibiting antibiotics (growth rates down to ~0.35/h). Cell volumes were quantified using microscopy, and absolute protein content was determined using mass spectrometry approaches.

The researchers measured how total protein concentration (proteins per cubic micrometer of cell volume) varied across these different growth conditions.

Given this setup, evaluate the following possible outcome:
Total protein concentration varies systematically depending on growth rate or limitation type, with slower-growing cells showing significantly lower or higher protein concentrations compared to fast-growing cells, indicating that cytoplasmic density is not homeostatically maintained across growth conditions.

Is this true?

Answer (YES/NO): NO